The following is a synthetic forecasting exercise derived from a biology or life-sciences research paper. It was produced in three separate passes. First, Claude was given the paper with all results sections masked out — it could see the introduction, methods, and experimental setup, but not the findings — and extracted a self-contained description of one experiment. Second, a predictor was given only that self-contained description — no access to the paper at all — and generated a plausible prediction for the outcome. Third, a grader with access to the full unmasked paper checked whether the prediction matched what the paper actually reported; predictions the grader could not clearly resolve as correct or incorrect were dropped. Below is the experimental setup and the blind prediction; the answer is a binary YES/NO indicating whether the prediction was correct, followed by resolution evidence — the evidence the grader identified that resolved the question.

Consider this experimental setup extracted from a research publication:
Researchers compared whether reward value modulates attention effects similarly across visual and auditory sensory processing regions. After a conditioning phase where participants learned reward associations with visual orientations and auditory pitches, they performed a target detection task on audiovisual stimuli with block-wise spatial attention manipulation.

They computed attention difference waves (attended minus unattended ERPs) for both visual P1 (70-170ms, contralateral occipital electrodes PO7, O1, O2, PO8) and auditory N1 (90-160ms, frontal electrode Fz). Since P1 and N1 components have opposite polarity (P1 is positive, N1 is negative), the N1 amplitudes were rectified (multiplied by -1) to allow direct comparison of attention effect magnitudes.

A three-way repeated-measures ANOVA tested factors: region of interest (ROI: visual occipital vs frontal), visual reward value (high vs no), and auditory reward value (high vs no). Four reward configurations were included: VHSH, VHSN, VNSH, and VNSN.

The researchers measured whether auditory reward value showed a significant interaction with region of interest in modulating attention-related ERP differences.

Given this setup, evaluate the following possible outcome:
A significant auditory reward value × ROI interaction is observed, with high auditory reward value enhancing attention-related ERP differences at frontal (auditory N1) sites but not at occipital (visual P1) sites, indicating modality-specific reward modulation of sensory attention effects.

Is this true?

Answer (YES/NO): NO